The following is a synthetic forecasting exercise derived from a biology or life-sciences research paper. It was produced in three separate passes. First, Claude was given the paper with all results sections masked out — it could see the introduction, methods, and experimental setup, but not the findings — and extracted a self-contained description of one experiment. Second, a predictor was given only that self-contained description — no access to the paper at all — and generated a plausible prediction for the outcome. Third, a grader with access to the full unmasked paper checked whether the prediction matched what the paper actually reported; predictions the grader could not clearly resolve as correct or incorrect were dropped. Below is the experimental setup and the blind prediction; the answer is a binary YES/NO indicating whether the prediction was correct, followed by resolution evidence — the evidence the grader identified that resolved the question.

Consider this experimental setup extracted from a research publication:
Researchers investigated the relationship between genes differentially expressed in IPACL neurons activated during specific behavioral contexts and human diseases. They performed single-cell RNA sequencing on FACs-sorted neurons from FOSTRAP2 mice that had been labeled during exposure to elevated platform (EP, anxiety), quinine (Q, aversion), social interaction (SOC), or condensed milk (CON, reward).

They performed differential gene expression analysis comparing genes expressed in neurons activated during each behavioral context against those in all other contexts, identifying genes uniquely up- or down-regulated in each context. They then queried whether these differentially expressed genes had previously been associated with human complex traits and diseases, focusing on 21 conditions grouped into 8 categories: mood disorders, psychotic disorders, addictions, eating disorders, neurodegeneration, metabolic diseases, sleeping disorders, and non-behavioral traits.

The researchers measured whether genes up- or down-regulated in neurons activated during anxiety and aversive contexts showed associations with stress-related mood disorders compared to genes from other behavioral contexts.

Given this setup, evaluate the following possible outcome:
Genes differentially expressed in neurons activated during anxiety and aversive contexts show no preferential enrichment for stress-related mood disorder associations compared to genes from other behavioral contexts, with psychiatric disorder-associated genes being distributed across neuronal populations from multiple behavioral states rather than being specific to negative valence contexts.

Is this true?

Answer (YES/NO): NO